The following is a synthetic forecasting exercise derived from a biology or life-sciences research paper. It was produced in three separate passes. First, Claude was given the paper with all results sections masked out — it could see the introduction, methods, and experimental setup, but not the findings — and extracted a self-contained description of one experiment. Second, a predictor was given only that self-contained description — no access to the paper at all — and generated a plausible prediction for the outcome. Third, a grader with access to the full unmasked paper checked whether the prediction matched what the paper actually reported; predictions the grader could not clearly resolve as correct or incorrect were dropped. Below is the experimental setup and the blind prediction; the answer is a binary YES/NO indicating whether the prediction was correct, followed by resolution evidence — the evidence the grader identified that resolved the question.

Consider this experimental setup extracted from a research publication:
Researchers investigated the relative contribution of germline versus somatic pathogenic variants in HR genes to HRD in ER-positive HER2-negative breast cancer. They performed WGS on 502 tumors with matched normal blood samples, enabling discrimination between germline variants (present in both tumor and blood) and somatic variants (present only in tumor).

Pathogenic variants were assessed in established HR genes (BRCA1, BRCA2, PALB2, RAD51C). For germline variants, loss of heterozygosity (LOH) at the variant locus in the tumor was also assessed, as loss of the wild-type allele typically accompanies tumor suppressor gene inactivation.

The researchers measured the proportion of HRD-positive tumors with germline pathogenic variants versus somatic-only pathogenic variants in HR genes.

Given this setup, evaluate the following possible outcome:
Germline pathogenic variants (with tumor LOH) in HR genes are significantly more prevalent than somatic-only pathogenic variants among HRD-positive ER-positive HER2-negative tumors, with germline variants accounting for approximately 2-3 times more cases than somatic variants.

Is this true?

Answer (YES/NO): NO